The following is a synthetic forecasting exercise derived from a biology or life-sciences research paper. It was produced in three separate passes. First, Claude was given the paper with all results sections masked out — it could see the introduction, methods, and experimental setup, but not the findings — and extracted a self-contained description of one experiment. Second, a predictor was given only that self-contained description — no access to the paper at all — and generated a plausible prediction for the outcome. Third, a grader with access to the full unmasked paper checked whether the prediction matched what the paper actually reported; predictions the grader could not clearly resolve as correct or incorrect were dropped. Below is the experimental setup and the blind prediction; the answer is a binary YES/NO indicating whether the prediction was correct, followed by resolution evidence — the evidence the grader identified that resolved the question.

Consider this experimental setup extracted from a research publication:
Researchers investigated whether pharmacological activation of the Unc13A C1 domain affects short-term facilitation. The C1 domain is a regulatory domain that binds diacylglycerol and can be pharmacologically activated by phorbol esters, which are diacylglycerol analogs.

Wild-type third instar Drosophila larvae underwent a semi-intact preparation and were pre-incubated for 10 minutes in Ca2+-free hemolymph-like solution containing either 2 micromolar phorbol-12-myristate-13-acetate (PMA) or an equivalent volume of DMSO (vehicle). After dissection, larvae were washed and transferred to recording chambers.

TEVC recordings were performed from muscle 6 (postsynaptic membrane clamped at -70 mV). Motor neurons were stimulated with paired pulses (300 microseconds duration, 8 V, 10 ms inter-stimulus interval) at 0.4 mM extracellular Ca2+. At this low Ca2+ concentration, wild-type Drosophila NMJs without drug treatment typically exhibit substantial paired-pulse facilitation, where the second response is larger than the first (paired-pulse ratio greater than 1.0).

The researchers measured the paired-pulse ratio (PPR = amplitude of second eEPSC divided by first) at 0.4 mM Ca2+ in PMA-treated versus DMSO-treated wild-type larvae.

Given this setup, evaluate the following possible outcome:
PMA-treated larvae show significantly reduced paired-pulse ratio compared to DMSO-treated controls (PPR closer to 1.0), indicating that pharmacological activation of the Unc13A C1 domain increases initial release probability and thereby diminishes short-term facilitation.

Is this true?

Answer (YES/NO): YES